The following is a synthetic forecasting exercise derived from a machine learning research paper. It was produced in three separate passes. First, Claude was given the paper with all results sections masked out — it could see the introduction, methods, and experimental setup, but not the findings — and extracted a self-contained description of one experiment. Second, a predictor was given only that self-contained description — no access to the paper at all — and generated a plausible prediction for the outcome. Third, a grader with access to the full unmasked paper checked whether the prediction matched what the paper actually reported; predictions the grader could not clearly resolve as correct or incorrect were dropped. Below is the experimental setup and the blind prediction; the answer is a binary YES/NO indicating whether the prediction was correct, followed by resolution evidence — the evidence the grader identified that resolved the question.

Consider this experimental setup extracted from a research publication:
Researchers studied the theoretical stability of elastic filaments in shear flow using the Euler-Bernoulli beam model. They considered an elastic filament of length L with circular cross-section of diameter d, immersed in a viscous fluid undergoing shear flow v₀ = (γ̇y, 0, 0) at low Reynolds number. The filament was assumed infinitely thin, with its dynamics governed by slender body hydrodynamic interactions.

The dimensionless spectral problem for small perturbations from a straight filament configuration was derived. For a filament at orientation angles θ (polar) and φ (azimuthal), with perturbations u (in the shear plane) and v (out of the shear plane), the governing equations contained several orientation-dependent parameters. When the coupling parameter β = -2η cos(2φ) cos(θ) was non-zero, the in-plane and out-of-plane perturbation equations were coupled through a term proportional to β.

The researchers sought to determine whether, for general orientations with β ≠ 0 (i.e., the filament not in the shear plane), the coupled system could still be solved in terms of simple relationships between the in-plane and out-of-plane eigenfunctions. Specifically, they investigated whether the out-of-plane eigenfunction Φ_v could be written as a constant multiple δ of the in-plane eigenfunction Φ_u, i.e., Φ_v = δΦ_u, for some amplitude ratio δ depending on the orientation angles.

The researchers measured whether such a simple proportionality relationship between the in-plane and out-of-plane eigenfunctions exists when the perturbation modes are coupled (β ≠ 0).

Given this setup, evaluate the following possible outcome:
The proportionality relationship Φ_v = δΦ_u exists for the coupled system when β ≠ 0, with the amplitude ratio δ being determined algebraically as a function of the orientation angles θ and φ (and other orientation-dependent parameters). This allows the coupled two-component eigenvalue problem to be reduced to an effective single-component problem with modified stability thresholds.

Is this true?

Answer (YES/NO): YES